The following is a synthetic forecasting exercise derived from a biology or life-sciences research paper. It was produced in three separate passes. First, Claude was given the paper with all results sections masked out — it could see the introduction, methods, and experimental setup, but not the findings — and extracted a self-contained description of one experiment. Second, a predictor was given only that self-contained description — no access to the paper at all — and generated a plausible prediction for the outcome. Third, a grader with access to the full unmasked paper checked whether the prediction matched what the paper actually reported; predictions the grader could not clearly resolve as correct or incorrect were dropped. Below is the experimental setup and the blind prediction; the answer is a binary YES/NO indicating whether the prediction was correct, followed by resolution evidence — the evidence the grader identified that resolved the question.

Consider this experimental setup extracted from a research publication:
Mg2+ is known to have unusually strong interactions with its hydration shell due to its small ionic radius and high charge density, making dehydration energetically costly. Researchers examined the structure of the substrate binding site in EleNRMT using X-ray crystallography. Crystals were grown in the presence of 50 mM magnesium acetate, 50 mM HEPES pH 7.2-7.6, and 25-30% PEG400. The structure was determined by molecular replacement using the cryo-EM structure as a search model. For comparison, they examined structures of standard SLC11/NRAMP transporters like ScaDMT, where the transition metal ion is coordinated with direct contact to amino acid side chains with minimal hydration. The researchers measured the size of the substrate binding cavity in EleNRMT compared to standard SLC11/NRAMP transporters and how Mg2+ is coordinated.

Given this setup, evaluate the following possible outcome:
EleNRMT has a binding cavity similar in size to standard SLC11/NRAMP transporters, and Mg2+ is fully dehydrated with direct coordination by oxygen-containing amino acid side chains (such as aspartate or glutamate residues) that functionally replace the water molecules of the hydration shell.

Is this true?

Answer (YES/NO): NO